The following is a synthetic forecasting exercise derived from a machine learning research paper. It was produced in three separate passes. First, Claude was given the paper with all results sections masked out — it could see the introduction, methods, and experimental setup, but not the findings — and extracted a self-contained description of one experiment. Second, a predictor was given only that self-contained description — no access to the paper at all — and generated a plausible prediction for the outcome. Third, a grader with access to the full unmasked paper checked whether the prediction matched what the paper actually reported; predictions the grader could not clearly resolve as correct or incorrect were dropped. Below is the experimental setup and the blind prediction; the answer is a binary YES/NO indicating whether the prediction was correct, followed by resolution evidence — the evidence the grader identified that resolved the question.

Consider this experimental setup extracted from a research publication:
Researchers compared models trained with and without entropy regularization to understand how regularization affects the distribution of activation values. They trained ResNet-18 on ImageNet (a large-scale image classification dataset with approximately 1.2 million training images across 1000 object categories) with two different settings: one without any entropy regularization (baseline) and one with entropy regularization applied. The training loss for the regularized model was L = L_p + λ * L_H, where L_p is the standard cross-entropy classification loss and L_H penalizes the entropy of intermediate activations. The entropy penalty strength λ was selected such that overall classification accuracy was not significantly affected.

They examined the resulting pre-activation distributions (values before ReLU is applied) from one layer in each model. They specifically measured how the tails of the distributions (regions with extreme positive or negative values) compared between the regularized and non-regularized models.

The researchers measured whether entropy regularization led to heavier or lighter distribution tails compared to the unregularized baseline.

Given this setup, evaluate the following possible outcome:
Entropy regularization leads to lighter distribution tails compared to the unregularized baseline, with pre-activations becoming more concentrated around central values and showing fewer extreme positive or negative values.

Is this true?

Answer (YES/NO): YES